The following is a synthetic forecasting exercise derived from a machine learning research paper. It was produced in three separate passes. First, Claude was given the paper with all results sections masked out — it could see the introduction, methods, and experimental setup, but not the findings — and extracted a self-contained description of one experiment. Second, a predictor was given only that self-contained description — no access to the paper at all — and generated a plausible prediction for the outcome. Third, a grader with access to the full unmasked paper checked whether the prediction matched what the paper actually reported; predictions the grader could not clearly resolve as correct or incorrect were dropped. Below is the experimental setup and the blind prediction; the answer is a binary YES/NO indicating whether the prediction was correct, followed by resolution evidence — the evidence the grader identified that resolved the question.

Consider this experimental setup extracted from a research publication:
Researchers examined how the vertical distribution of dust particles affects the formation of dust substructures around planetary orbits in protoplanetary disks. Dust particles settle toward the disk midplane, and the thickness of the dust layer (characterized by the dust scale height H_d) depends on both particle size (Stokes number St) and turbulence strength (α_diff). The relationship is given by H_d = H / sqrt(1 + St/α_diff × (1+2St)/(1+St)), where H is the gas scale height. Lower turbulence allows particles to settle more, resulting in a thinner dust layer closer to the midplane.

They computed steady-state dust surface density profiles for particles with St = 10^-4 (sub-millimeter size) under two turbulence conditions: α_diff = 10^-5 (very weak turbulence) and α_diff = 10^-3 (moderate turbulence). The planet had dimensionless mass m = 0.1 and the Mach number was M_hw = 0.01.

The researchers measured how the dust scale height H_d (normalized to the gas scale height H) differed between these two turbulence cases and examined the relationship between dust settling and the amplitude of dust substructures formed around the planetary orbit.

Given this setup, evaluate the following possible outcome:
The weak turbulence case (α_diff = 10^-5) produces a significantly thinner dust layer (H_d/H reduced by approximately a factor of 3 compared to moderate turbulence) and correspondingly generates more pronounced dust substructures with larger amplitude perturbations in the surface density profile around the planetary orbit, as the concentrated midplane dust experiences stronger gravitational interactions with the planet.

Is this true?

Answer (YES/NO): NO